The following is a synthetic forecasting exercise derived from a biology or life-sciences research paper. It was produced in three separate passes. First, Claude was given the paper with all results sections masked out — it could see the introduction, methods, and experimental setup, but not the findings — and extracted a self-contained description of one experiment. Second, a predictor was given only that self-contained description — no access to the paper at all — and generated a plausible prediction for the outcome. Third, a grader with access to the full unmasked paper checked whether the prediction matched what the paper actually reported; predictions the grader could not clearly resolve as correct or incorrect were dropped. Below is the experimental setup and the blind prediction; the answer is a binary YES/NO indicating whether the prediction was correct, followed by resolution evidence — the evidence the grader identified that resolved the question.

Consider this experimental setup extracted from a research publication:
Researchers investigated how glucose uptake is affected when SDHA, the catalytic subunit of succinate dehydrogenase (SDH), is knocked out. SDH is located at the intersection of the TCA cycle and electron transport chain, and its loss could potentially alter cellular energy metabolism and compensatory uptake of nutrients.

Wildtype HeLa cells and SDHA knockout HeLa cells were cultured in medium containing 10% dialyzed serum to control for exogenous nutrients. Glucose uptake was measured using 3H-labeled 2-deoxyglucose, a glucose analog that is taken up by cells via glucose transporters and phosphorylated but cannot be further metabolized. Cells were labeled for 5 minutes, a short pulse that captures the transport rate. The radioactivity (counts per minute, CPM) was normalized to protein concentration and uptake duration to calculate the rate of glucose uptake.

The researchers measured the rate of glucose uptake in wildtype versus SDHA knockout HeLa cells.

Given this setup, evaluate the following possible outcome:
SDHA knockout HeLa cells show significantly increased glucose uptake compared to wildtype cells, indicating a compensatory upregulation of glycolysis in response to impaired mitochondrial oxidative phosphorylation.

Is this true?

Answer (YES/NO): YES